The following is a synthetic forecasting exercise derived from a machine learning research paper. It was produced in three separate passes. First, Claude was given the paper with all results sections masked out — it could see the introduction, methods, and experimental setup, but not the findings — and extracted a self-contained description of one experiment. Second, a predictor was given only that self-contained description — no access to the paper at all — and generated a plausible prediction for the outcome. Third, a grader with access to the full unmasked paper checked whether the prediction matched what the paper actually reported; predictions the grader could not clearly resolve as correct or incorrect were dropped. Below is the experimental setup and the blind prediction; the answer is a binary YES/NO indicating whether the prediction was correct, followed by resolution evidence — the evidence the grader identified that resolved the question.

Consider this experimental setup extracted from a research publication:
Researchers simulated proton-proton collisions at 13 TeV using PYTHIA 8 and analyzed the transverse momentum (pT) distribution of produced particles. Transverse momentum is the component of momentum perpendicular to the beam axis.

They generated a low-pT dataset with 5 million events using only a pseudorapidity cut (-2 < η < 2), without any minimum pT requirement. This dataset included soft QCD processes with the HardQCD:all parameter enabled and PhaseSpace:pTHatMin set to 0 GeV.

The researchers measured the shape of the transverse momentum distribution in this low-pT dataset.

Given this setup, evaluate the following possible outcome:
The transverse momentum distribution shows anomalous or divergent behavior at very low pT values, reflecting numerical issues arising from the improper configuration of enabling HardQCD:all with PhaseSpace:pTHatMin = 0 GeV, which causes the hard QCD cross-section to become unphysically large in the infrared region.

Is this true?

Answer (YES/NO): NO